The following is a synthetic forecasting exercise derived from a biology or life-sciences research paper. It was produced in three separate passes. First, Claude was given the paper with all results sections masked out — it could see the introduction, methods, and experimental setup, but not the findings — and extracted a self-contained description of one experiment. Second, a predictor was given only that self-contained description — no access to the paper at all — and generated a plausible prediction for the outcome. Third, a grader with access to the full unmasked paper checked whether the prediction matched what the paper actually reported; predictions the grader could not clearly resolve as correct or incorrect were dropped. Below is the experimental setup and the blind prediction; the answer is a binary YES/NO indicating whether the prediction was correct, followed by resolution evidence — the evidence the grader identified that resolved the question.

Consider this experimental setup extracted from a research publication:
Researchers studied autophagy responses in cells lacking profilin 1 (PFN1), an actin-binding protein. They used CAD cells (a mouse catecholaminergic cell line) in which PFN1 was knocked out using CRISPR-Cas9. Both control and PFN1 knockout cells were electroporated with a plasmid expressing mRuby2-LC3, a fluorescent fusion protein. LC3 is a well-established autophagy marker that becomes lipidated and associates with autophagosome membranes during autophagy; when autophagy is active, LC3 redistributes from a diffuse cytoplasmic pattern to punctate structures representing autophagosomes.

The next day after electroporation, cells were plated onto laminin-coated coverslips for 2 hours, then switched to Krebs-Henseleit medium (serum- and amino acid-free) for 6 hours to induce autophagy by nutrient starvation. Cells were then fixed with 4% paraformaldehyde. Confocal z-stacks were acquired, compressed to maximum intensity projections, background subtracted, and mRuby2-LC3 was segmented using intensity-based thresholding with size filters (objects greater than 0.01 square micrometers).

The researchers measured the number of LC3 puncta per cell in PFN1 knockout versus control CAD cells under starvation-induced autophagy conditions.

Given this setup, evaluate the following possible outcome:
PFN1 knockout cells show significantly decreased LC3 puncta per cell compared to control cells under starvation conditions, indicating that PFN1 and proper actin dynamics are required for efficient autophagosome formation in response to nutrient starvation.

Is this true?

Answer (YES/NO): NO